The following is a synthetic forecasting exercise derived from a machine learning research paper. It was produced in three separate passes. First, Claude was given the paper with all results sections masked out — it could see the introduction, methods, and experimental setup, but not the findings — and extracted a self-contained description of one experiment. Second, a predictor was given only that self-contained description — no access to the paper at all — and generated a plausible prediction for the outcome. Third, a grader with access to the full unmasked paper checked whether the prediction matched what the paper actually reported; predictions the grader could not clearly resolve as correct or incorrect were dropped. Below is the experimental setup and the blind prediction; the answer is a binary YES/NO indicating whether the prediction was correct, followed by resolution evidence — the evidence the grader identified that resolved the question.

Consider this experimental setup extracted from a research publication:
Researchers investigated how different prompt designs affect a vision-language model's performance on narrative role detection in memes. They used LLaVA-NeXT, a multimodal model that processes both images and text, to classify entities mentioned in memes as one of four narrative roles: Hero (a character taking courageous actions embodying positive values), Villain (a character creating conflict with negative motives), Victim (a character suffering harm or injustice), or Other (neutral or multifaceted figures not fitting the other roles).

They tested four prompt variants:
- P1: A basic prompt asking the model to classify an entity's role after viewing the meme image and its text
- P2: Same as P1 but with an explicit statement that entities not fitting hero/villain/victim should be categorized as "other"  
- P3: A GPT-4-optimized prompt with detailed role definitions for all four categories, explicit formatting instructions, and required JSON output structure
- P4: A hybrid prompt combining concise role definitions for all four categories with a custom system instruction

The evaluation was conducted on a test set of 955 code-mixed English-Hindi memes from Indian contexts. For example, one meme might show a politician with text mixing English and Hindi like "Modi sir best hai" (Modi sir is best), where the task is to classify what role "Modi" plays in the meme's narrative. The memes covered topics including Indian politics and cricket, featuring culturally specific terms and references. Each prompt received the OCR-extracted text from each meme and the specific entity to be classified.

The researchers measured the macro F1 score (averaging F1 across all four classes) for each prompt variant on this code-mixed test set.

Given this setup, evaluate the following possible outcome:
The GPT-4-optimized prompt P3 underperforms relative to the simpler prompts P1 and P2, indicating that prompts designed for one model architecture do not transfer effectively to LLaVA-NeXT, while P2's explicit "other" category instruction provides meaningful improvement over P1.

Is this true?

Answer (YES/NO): NO